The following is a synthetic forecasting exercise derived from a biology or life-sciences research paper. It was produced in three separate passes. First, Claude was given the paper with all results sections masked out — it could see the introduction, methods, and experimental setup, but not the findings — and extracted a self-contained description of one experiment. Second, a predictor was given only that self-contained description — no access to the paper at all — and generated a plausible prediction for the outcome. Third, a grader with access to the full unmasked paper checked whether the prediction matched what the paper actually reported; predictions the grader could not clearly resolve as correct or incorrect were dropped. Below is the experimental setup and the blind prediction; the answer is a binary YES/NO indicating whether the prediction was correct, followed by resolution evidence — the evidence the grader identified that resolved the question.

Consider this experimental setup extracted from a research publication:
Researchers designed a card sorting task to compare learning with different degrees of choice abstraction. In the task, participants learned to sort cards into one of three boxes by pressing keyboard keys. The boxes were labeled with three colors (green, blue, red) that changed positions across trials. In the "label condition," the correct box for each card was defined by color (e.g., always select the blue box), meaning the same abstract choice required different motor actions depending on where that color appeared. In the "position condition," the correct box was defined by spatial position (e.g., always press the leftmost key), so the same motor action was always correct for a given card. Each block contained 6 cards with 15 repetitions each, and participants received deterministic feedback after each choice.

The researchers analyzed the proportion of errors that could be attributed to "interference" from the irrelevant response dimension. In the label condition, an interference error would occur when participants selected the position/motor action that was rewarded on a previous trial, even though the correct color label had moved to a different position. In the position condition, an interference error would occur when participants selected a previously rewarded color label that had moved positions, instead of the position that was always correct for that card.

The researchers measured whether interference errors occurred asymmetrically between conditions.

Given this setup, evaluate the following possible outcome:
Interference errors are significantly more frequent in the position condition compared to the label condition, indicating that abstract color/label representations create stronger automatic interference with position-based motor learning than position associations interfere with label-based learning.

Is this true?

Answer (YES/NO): NO